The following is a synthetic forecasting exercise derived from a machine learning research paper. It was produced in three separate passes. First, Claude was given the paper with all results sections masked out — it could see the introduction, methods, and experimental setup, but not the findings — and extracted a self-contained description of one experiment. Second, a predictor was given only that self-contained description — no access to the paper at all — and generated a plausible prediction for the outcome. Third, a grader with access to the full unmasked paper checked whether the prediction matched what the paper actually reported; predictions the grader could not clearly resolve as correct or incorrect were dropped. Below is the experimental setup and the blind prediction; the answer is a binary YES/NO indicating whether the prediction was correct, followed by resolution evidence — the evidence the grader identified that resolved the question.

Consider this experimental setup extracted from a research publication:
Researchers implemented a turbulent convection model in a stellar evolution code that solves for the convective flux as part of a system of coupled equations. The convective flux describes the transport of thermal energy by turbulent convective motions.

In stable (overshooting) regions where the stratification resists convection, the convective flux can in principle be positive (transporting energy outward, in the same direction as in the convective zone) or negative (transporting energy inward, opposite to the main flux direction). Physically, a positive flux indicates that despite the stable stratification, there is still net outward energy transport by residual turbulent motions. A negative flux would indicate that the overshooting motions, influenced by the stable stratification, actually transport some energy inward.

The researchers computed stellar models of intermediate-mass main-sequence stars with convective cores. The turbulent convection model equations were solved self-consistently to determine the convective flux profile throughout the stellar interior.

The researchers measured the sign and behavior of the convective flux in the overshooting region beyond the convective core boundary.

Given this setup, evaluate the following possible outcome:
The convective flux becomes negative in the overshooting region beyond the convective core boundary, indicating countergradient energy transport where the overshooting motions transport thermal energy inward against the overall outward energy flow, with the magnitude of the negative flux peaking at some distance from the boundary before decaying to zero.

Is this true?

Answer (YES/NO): YES